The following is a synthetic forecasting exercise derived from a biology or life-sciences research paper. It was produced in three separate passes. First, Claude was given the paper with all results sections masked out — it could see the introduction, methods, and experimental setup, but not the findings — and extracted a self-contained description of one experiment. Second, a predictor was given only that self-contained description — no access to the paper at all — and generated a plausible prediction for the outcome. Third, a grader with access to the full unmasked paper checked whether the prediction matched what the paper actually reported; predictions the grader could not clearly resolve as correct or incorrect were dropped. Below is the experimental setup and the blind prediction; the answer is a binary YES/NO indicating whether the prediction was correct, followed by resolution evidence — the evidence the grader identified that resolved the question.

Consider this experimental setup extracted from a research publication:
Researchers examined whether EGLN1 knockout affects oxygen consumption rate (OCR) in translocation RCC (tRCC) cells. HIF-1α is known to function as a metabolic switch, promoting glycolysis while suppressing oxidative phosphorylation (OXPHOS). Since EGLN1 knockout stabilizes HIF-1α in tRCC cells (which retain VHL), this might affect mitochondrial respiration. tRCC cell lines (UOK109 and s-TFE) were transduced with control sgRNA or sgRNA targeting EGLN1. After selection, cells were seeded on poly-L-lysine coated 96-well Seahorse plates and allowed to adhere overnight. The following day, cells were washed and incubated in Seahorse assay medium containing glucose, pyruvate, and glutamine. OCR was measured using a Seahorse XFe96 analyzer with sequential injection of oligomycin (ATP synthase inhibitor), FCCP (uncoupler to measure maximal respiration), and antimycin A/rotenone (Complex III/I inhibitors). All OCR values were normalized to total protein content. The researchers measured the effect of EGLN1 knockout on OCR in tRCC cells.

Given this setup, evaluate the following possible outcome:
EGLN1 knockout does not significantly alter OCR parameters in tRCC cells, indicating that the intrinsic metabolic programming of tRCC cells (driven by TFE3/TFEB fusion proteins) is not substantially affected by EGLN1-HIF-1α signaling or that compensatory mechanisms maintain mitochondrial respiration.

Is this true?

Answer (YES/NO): NO